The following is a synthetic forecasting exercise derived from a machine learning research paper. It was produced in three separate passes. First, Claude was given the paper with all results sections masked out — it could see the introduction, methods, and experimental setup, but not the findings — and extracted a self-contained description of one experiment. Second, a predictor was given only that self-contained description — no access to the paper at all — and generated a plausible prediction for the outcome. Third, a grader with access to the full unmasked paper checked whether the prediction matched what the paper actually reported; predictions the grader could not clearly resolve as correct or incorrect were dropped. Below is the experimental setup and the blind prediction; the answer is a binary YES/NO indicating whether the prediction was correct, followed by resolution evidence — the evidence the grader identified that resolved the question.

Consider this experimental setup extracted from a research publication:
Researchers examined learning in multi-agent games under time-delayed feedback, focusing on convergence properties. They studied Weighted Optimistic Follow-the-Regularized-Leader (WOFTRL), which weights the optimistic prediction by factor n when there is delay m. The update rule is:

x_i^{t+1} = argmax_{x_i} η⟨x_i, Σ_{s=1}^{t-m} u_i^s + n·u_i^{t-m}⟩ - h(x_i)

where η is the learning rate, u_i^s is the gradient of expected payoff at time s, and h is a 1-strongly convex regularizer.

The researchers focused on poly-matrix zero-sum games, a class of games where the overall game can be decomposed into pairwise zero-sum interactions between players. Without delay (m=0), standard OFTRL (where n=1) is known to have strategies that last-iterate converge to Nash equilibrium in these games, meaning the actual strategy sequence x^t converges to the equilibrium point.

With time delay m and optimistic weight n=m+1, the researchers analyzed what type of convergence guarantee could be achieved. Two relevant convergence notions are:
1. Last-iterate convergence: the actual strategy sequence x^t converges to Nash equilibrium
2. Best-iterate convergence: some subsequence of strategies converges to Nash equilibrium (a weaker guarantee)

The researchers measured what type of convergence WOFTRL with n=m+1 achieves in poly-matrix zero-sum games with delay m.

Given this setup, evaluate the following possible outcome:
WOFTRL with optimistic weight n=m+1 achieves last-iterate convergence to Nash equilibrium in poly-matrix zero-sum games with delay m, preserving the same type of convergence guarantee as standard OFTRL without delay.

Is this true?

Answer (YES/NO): NO